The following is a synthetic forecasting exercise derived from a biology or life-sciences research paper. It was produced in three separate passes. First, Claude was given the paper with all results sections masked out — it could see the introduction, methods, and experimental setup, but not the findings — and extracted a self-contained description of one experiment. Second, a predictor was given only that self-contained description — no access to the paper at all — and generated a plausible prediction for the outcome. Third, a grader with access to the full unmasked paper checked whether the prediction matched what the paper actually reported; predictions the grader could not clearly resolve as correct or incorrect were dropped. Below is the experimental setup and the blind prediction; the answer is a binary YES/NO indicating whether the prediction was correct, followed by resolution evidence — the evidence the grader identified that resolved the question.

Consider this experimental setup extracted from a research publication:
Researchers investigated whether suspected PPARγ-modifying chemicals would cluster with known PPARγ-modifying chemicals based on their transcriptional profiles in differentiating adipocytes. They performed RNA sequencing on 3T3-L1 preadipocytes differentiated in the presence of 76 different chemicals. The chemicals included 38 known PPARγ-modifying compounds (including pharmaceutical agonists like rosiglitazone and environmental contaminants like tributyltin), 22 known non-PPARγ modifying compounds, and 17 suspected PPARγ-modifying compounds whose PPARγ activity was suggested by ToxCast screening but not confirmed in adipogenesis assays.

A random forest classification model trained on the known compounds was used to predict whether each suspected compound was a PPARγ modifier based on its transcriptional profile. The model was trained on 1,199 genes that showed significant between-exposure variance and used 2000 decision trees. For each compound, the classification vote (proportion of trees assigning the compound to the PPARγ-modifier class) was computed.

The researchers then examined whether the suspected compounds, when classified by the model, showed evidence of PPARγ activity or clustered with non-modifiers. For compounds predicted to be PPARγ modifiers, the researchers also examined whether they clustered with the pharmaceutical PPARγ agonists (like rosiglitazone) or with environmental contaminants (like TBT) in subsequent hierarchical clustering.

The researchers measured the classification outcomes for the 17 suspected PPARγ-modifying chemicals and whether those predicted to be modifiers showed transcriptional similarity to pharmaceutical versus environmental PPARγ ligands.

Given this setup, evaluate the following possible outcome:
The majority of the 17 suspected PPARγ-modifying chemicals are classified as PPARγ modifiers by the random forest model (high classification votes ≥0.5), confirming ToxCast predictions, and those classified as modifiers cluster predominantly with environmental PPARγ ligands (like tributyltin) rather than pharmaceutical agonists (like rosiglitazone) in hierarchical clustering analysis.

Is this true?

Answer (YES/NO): NO